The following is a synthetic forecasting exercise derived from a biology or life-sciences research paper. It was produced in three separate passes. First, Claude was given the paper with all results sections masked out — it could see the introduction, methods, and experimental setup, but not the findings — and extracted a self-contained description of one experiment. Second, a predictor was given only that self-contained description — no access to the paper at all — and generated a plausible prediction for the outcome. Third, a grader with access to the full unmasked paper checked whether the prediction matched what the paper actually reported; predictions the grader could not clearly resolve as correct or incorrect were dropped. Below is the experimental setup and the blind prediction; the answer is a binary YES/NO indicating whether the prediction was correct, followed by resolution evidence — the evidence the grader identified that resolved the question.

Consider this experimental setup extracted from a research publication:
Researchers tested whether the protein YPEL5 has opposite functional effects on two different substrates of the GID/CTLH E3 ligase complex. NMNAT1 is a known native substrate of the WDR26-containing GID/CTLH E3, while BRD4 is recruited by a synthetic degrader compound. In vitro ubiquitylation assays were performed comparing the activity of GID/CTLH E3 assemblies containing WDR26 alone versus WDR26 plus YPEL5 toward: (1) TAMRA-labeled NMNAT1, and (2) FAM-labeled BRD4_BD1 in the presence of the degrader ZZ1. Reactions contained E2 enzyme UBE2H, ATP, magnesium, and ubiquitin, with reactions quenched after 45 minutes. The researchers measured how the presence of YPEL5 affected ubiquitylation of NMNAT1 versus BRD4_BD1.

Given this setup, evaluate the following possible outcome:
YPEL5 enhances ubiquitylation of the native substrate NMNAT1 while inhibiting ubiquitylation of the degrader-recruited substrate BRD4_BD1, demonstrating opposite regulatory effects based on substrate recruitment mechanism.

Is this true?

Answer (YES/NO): NO